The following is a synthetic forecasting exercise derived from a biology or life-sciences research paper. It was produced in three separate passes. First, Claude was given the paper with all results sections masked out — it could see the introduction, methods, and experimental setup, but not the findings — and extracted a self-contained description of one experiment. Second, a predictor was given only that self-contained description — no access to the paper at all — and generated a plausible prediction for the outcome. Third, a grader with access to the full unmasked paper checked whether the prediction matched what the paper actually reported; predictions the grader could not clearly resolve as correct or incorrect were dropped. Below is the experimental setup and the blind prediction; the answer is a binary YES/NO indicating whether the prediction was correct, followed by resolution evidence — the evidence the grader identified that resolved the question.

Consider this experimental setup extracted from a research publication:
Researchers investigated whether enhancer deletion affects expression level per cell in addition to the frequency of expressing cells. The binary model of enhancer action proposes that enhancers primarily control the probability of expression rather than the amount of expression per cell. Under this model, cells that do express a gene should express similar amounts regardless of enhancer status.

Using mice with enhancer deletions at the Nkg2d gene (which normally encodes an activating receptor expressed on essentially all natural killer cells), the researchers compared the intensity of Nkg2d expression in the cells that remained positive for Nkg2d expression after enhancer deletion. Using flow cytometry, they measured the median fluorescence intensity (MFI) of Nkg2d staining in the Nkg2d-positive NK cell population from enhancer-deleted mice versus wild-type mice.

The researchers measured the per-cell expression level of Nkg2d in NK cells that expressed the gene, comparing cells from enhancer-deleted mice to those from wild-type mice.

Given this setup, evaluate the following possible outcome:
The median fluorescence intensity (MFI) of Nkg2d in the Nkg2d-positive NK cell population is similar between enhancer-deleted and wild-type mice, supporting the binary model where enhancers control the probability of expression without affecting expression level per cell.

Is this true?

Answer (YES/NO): YES